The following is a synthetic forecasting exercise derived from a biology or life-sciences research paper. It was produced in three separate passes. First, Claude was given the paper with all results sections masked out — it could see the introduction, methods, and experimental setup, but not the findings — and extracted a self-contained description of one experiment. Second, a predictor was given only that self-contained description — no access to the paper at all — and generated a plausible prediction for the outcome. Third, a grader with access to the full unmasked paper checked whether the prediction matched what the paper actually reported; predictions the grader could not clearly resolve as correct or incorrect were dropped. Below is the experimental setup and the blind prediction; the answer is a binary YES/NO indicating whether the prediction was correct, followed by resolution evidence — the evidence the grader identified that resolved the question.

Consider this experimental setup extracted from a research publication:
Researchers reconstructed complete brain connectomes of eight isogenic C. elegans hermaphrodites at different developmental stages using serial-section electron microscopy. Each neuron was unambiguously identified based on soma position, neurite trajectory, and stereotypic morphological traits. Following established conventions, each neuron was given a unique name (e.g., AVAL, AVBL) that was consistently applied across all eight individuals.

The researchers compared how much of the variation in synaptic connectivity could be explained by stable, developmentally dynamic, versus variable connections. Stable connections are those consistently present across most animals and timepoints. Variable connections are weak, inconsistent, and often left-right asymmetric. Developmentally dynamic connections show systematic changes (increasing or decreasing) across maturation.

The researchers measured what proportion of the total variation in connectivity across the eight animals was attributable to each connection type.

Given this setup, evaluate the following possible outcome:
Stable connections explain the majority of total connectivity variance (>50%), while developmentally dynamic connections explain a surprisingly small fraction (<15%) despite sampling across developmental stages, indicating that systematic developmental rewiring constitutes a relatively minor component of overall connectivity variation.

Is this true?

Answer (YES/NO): YES